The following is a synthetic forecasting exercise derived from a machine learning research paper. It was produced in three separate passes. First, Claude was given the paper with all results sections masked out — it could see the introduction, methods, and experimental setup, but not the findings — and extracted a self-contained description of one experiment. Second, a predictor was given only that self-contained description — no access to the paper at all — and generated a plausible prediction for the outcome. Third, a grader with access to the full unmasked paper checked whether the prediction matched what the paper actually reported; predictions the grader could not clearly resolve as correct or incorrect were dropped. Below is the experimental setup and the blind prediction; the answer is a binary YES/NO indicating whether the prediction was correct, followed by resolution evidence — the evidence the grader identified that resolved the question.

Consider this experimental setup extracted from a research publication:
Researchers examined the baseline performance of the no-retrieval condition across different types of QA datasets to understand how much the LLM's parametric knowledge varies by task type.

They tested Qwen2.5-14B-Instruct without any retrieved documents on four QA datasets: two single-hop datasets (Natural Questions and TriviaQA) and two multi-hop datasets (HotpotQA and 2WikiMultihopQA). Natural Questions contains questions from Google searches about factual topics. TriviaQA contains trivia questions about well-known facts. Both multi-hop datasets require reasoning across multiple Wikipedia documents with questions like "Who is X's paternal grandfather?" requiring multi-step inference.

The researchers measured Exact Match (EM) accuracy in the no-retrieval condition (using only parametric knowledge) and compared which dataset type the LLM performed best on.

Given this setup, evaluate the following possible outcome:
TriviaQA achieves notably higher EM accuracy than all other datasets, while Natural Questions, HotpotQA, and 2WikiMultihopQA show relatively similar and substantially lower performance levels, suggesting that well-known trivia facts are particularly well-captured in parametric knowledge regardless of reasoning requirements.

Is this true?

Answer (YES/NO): YES